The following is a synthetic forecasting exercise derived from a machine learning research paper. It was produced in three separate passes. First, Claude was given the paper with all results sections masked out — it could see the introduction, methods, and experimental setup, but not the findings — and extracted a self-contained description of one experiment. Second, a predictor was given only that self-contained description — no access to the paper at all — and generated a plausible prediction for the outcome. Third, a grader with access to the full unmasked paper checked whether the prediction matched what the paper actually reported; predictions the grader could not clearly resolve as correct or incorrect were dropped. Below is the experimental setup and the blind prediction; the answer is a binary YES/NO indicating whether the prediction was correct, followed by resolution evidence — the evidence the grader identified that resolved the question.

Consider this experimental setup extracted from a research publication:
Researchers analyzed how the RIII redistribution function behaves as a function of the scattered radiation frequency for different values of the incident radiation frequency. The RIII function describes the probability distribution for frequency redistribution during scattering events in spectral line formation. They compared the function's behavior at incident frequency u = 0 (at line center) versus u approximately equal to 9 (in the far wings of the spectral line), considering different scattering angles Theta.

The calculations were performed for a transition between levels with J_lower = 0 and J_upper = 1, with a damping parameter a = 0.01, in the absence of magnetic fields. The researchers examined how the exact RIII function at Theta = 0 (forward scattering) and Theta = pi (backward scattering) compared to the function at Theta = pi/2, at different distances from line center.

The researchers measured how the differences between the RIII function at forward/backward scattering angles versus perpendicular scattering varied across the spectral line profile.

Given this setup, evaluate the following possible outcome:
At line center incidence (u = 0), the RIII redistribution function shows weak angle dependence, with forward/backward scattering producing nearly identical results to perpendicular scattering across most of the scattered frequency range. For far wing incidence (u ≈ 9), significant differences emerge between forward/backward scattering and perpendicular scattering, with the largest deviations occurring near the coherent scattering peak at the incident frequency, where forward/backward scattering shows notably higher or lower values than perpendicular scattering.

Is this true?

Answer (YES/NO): NO